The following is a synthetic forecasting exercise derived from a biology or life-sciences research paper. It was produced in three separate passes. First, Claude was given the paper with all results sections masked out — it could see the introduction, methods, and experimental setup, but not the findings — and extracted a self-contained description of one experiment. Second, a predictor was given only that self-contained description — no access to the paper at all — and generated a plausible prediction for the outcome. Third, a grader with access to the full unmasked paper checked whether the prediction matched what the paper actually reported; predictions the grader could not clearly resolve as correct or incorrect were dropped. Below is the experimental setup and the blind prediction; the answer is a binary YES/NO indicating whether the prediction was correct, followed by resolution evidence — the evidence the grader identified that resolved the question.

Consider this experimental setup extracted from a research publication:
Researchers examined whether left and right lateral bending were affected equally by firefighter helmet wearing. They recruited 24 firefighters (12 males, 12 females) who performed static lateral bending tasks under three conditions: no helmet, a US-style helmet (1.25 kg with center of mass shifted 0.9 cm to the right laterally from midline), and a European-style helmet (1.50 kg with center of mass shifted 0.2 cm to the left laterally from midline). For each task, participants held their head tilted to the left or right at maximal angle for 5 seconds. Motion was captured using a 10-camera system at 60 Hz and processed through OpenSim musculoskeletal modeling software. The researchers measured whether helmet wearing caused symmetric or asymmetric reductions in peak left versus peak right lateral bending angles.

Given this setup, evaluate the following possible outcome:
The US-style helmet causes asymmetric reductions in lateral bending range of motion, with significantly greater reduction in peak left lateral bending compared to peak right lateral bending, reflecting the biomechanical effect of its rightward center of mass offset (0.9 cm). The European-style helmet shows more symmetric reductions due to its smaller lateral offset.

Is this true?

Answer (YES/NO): NO